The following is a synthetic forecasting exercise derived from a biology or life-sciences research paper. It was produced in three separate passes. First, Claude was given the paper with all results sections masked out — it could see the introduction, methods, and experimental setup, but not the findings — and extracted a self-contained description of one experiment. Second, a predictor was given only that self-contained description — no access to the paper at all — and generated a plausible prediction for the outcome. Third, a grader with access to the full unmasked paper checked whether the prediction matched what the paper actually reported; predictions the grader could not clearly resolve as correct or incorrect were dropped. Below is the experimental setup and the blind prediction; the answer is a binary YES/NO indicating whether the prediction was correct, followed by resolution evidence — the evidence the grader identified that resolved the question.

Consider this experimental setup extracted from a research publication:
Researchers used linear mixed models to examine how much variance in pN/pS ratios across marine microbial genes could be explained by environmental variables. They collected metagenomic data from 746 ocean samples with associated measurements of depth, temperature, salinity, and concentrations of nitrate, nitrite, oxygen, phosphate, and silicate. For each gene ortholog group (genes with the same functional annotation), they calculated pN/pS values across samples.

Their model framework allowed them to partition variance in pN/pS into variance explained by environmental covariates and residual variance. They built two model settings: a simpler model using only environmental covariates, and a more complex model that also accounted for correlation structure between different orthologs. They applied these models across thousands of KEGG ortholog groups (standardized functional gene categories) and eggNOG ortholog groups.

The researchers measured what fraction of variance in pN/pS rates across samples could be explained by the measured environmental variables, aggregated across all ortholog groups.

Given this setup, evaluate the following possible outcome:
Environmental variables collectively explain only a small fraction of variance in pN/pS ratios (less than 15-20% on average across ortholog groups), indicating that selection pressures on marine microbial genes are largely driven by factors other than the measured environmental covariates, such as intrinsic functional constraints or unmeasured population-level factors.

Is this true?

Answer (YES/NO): NO